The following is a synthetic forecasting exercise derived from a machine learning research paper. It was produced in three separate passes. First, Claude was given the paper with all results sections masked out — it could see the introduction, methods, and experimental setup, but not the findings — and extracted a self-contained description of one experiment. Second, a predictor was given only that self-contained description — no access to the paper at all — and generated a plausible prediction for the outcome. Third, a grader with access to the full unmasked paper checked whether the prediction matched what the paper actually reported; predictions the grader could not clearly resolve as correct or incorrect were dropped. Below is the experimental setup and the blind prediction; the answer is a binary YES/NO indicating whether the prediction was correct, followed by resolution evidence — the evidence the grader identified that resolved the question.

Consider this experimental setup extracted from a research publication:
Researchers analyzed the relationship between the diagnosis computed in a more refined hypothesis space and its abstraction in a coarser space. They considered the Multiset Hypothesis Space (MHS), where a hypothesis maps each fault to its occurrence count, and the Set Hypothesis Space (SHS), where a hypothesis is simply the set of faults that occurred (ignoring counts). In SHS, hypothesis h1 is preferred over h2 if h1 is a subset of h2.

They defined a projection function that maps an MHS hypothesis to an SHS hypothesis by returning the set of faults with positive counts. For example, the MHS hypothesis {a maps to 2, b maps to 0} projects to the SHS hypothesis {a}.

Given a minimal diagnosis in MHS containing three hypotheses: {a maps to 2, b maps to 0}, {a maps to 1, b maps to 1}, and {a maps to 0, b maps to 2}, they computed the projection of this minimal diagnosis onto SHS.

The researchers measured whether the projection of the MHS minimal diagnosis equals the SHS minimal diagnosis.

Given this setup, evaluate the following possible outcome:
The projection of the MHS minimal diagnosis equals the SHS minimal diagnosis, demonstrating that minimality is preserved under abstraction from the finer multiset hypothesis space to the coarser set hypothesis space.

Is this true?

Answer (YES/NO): NO